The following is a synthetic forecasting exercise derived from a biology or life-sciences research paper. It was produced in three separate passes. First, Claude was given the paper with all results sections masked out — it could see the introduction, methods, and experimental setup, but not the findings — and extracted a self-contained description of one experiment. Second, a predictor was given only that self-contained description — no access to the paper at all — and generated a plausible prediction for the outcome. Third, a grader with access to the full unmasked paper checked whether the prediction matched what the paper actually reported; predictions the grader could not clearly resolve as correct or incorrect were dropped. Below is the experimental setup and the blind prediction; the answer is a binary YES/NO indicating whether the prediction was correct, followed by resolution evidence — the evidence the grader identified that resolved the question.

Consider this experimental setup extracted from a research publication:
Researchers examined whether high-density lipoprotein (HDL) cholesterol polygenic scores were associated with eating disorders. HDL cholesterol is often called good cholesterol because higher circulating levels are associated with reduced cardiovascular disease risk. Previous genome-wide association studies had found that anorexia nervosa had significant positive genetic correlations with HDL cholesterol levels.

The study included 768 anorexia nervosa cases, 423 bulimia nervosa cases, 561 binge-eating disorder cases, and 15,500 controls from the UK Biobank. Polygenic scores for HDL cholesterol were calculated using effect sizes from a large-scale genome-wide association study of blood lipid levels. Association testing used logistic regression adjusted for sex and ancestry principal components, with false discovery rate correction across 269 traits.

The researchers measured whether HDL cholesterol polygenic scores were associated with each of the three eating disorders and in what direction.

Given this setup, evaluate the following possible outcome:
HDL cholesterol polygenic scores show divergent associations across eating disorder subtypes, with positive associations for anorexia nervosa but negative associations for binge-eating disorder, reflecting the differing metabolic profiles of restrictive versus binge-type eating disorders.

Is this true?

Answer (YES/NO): NO